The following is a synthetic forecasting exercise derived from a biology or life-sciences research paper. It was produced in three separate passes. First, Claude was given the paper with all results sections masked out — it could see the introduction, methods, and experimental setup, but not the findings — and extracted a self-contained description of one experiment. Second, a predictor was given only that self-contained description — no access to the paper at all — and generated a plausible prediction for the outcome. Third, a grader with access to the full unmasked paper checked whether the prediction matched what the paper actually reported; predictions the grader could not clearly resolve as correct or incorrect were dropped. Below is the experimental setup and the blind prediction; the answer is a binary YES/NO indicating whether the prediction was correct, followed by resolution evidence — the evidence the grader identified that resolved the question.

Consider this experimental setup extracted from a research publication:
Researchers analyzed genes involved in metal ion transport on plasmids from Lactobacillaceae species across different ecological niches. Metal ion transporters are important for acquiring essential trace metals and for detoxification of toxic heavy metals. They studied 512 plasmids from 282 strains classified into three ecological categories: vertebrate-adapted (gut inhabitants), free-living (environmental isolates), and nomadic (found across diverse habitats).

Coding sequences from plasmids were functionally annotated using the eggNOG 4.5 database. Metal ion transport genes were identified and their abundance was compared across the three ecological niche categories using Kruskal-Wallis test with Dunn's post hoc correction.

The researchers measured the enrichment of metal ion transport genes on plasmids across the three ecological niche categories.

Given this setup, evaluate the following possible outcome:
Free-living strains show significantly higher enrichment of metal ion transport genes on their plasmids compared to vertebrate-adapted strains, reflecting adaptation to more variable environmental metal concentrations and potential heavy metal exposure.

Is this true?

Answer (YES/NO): YES